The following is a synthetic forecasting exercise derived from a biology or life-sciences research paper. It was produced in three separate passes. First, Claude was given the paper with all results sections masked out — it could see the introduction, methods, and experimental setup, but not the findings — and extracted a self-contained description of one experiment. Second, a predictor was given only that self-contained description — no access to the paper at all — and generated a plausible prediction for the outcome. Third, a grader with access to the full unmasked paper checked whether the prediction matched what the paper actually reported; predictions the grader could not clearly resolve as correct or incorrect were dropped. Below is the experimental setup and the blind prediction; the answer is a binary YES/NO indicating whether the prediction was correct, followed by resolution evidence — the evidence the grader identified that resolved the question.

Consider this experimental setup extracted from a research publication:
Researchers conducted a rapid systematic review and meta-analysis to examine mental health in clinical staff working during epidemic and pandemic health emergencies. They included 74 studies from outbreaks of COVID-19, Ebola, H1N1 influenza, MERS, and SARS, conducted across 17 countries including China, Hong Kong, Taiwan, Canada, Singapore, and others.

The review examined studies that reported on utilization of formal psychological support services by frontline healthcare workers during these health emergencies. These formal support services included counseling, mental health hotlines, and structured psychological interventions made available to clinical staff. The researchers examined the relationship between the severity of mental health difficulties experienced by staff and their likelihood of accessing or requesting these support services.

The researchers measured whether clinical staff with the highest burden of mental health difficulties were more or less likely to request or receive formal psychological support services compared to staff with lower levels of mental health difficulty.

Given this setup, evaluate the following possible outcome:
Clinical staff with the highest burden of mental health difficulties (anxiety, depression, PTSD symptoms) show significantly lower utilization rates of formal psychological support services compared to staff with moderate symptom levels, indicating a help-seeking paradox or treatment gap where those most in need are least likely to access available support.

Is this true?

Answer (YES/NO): YES